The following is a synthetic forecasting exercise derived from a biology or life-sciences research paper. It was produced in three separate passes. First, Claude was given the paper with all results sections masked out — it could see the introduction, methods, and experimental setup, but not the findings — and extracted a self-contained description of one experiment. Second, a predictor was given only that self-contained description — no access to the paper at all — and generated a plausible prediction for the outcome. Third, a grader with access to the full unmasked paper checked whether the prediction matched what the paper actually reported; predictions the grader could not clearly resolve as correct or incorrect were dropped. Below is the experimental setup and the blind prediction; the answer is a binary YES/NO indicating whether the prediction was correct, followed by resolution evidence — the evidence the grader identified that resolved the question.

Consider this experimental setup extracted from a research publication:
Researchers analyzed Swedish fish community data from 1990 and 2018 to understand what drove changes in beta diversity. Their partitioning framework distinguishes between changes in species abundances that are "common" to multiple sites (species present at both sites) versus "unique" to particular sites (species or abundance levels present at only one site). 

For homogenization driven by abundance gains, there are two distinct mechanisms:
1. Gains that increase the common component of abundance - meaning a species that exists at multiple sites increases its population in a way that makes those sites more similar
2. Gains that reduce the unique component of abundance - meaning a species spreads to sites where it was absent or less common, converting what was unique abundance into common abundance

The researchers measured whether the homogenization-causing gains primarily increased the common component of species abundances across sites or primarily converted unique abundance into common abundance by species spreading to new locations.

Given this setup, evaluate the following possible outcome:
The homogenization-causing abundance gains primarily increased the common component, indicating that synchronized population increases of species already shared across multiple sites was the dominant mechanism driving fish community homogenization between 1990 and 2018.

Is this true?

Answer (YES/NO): YES